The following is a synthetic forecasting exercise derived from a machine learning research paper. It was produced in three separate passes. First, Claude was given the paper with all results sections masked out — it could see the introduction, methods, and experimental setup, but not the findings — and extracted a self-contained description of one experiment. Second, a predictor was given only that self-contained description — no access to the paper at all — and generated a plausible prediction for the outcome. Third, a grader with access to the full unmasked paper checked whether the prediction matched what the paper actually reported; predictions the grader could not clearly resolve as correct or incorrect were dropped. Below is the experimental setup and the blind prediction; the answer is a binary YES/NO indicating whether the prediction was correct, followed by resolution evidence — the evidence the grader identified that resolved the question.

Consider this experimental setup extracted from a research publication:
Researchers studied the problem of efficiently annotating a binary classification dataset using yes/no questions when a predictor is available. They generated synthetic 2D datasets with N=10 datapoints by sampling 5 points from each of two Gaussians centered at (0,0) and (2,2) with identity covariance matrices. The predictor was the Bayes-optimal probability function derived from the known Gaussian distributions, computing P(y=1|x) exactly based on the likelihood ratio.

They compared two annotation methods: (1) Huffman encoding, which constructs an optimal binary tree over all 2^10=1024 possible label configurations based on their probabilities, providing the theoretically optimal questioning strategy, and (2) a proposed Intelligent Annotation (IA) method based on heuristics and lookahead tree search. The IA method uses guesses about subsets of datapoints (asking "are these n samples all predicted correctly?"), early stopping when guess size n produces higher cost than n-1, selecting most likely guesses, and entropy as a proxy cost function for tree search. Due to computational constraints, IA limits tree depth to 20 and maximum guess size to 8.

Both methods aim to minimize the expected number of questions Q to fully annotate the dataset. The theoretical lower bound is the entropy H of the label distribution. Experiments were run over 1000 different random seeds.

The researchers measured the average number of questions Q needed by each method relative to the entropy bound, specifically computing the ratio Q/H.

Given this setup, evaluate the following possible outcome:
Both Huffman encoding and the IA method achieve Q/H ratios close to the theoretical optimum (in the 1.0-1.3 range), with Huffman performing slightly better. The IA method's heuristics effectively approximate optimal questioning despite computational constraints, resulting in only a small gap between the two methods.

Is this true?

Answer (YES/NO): NO